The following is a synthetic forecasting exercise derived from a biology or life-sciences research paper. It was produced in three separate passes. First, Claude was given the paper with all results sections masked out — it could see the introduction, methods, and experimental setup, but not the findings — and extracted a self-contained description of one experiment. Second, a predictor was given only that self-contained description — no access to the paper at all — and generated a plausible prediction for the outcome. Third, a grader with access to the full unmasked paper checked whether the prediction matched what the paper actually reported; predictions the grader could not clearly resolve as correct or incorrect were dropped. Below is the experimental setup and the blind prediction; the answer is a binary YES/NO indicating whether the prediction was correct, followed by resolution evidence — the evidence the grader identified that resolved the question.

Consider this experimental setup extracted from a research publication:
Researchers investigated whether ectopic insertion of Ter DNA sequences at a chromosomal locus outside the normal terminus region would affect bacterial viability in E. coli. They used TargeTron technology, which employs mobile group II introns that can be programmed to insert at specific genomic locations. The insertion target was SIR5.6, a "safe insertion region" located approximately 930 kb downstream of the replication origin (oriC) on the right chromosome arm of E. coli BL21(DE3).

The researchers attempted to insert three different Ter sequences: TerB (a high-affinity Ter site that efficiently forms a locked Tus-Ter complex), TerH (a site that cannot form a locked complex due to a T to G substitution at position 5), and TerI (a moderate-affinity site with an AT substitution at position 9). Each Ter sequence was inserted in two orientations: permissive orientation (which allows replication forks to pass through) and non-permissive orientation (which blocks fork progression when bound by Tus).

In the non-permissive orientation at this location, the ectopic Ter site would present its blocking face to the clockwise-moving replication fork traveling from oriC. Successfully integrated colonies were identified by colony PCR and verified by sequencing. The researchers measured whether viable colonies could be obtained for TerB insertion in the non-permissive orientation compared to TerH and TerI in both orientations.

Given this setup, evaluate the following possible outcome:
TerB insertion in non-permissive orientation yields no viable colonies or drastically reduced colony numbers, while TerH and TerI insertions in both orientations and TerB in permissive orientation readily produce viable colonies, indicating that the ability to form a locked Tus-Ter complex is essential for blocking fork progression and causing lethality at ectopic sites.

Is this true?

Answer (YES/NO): YES